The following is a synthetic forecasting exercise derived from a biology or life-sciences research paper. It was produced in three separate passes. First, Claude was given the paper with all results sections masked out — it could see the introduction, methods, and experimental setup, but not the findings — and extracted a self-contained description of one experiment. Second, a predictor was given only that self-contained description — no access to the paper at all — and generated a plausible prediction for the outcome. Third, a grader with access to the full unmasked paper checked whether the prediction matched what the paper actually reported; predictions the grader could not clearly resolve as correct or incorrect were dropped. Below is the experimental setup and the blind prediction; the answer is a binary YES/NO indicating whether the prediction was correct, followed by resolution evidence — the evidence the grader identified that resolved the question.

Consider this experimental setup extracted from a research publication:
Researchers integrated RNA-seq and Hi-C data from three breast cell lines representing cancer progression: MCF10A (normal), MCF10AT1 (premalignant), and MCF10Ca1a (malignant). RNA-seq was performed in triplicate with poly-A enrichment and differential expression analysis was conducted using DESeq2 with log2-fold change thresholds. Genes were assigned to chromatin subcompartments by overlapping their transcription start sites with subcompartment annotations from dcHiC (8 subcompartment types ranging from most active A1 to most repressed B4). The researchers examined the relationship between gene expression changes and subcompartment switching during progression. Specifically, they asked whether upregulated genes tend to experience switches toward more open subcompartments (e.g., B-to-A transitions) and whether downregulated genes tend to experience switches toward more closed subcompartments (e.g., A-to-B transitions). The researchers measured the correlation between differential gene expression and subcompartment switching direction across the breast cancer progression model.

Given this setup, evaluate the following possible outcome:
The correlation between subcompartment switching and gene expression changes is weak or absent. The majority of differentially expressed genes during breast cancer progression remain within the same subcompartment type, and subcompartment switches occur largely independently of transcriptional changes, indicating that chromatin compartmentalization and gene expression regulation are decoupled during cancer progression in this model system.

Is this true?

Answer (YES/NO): NO